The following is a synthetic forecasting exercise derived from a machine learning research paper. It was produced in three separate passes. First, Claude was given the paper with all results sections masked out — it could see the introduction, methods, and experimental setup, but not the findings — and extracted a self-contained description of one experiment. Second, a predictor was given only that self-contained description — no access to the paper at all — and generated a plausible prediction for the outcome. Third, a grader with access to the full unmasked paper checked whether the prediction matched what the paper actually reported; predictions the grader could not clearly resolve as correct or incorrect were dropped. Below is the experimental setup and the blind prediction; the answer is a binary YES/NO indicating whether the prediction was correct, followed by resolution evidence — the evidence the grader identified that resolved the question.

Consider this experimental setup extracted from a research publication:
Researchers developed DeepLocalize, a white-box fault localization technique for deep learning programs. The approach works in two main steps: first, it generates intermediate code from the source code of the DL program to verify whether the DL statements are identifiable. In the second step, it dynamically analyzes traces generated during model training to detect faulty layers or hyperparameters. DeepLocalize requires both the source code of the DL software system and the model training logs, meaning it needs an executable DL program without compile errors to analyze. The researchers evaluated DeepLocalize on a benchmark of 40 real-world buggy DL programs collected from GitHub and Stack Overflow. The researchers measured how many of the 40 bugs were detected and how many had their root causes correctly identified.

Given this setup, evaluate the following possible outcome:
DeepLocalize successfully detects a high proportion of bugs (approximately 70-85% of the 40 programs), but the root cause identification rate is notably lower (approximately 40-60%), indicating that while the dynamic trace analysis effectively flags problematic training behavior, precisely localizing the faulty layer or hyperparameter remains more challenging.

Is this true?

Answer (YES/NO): YES